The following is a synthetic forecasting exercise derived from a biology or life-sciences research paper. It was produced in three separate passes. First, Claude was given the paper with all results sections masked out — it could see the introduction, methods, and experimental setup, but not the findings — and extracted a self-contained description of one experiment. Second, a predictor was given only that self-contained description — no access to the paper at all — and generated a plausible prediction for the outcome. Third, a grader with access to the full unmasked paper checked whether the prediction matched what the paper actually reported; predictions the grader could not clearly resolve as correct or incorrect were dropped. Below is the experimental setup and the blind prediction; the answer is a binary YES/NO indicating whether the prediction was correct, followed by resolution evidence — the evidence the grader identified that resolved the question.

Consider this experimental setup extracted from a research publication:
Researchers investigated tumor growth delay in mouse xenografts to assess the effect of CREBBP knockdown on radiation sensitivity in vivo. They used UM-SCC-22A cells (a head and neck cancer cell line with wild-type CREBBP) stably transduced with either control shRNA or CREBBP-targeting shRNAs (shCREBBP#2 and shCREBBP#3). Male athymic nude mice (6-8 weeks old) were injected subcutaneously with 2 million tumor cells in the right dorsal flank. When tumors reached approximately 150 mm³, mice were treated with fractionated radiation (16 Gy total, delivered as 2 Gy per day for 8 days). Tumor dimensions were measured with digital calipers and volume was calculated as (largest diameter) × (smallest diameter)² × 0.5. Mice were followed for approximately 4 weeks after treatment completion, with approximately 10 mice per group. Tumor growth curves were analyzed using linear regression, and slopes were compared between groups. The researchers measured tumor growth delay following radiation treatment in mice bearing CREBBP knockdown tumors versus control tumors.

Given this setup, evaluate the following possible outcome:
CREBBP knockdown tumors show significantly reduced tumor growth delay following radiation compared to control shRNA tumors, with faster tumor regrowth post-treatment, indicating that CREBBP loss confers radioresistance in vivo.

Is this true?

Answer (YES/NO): NO